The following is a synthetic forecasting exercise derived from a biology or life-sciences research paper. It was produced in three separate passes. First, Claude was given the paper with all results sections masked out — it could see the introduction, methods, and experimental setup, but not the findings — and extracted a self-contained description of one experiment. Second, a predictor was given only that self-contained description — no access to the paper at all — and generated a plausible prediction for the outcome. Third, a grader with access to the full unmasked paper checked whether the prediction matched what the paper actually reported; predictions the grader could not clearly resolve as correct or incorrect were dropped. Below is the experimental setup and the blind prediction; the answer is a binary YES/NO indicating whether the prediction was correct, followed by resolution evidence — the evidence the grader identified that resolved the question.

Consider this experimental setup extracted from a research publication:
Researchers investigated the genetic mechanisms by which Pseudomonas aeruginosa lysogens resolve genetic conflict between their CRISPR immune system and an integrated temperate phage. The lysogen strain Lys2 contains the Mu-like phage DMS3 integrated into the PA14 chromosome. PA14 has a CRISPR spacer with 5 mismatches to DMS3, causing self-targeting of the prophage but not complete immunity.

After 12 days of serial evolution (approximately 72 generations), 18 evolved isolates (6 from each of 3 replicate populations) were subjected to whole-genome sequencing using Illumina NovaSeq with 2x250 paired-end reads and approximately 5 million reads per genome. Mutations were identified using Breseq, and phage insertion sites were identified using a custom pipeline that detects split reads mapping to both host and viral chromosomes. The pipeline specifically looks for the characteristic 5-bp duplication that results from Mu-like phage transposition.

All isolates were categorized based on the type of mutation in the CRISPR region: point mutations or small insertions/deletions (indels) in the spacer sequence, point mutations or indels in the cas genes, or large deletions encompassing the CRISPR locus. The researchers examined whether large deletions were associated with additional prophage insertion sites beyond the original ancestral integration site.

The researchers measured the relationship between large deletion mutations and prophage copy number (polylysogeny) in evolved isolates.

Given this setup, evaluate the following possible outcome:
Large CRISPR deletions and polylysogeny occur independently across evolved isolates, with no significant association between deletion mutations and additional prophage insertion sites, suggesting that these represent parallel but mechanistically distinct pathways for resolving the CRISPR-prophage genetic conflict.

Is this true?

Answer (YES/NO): NO